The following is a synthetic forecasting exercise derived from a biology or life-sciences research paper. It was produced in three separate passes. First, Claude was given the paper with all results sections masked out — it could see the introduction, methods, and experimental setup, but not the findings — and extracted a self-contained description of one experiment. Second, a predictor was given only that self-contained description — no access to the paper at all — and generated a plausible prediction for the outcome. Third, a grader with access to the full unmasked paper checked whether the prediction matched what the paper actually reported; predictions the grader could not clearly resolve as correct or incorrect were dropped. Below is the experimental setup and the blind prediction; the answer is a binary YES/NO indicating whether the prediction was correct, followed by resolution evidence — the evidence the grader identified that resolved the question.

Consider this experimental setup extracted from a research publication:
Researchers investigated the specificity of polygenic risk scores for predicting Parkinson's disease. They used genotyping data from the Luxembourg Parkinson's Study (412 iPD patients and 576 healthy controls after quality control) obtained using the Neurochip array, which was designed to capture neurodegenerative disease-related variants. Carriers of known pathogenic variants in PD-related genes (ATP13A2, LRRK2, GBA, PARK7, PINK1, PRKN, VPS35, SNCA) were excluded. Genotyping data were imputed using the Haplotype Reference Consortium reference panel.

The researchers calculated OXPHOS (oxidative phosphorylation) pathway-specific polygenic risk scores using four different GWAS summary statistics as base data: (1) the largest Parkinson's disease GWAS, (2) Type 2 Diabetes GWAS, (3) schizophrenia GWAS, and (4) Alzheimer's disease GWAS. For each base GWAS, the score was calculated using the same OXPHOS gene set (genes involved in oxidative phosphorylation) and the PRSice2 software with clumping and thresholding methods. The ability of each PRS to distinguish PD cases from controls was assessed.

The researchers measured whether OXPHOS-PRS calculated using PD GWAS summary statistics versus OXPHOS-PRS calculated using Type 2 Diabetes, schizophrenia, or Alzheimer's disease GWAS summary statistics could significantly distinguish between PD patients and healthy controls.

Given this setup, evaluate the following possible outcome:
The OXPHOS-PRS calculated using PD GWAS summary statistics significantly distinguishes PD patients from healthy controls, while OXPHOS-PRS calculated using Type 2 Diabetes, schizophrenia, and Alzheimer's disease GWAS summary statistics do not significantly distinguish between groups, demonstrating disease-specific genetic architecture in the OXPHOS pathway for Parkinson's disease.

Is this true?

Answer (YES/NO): YES